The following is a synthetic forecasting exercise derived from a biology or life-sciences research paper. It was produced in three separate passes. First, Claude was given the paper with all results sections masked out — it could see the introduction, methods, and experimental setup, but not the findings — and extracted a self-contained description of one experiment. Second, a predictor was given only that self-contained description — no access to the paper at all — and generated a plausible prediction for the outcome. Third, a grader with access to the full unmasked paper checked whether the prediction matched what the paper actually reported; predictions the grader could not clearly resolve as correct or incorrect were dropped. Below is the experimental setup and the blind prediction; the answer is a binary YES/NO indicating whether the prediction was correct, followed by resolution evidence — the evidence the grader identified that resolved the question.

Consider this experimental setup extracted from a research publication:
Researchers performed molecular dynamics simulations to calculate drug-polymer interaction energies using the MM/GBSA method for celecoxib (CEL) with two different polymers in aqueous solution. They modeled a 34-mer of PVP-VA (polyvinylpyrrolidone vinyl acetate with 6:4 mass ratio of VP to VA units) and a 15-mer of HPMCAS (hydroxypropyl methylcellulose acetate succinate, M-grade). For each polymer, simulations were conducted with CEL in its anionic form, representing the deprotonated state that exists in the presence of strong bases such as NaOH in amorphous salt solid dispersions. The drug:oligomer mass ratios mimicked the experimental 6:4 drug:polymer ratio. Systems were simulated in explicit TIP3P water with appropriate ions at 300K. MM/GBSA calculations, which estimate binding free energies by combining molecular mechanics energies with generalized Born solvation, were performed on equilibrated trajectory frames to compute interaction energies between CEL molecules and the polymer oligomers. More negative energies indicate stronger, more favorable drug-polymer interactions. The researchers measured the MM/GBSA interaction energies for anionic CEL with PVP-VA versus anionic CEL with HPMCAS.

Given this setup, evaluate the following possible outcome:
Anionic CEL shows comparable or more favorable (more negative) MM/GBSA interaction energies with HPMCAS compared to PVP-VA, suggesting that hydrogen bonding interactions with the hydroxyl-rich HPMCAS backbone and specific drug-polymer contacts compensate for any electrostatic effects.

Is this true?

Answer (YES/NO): NO